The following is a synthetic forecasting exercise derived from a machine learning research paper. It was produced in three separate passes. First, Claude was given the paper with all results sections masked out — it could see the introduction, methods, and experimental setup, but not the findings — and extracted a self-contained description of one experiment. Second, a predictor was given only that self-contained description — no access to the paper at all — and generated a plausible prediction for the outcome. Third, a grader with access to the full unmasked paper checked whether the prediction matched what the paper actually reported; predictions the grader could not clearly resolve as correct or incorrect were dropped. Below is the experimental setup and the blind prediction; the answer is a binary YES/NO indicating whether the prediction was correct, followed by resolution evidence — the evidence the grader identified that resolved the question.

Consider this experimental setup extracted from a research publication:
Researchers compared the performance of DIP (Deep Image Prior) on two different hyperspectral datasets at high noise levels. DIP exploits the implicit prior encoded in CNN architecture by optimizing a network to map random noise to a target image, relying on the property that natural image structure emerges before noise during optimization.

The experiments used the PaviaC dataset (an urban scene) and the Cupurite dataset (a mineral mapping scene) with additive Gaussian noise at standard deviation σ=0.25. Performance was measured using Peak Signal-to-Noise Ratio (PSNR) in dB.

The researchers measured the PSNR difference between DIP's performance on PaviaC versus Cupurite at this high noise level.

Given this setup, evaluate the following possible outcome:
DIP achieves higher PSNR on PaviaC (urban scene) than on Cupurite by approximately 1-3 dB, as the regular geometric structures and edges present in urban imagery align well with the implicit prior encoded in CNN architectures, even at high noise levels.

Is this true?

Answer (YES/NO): NO